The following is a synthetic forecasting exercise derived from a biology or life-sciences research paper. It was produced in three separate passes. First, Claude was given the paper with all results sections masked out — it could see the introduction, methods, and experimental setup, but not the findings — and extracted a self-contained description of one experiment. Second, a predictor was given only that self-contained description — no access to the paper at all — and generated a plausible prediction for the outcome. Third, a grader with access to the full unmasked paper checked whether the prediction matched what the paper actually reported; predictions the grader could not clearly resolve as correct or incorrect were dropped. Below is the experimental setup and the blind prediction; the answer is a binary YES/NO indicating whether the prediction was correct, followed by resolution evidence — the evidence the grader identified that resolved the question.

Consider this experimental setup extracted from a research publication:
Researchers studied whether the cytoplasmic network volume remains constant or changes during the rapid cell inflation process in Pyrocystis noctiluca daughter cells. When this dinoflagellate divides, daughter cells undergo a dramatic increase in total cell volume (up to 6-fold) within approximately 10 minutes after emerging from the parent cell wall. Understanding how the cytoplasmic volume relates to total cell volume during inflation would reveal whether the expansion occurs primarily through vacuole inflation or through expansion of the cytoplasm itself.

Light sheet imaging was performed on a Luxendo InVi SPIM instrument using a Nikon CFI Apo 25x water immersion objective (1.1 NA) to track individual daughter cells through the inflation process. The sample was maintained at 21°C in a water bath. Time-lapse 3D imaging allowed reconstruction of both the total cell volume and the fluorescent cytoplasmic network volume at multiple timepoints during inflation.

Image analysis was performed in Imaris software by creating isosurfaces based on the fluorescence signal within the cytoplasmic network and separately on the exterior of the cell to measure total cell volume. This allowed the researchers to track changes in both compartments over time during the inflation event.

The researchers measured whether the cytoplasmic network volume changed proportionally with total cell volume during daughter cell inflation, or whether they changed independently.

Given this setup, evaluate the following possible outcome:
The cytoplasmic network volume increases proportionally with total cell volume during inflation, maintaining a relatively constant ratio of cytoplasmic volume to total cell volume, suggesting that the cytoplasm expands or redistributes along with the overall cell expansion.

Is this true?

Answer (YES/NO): NO